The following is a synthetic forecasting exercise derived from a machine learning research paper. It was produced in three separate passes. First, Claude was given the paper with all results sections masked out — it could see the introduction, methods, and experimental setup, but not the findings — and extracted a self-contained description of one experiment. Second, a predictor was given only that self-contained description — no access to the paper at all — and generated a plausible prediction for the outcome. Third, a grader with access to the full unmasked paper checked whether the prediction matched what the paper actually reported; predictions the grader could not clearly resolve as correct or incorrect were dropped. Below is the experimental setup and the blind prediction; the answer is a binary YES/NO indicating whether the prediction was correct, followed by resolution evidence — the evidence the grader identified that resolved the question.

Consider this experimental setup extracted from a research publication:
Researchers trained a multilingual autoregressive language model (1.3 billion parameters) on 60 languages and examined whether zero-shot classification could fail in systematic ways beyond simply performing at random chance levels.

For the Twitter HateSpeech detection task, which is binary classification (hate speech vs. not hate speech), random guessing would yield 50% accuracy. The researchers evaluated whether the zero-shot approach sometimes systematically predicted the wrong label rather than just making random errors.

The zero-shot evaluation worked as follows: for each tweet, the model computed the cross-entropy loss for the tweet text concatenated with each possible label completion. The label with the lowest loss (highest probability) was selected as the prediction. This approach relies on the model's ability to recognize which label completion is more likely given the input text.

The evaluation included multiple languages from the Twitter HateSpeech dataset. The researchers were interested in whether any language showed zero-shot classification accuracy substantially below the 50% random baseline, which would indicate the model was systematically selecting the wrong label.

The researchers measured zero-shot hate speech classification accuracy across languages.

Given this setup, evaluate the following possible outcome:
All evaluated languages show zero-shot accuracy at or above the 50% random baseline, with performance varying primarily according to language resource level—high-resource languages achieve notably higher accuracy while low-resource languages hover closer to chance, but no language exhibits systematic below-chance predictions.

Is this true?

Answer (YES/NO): NO